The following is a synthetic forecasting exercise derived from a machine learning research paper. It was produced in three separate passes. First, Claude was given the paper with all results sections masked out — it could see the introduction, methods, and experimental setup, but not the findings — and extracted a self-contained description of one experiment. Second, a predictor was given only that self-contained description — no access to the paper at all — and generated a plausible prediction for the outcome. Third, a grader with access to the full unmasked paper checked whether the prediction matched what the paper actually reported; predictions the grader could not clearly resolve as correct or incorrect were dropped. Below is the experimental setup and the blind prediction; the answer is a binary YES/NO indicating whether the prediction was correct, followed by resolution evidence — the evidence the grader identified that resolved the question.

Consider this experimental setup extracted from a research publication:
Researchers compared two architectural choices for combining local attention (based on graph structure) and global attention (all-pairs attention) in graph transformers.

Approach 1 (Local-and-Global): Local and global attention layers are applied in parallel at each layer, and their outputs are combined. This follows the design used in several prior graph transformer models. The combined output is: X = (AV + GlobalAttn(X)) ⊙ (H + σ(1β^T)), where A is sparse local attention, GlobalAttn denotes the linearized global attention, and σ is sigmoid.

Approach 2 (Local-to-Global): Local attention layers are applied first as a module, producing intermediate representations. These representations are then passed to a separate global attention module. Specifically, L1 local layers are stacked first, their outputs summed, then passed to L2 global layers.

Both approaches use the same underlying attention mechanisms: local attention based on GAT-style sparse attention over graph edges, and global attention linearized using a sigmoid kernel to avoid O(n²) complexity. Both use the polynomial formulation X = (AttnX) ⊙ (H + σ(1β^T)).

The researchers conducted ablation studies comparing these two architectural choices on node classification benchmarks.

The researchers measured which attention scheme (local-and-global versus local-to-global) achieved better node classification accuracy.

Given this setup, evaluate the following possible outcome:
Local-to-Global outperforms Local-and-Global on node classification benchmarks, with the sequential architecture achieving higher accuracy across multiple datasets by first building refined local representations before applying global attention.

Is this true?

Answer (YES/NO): YES